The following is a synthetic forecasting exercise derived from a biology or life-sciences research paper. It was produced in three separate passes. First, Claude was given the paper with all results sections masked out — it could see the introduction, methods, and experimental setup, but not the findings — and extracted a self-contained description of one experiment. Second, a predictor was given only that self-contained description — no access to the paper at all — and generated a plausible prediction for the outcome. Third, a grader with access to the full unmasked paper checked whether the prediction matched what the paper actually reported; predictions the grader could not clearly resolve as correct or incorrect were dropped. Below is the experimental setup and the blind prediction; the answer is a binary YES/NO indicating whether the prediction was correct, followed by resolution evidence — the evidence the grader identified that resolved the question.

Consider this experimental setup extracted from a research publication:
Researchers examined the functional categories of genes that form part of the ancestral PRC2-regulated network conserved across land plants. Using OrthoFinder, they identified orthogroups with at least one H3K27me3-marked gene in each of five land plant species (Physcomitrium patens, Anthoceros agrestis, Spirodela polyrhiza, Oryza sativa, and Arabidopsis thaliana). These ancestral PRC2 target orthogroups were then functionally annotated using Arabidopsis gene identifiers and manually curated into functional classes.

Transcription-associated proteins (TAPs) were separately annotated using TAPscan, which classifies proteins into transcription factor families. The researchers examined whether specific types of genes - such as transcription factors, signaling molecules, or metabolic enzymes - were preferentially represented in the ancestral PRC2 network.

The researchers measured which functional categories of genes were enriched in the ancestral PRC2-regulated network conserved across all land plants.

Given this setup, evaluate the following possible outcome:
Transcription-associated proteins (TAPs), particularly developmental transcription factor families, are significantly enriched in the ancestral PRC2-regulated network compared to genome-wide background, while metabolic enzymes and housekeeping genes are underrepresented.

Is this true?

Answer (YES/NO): NO